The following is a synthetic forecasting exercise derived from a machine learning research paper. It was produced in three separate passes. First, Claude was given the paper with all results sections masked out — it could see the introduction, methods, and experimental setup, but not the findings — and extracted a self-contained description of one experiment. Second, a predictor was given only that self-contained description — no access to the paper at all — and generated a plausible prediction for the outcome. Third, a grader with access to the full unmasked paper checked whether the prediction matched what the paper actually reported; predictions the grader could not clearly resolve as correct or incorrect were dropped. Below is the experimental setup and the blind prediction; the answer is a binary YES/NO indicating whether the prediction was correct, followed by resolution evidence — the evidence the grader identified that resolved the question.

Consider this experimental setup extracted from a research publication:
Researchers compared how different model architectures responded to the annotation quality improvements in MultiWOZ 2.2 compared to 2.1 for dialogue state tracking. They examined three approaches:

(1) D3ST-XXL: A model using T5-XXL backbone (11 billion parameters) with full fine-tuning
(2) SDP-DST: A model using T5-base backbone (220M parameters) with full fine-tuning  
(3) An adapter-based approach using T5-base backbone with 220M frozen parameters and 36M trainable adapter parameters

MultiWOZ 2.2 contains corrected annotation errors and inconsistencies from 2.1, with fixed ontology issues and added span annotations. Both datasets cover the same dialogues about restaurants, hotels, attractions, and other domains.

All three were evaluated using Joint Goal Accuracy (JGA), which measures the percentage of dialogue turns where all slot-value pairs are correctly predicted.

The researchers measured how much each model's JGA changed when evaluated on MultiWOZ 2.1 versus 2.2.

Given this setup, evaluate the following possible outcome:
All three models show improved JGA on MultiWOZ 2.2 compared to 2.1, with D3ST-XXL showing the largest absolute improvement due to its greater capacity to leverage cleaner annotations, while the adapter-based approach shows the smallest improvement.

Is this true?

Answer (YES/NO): NO